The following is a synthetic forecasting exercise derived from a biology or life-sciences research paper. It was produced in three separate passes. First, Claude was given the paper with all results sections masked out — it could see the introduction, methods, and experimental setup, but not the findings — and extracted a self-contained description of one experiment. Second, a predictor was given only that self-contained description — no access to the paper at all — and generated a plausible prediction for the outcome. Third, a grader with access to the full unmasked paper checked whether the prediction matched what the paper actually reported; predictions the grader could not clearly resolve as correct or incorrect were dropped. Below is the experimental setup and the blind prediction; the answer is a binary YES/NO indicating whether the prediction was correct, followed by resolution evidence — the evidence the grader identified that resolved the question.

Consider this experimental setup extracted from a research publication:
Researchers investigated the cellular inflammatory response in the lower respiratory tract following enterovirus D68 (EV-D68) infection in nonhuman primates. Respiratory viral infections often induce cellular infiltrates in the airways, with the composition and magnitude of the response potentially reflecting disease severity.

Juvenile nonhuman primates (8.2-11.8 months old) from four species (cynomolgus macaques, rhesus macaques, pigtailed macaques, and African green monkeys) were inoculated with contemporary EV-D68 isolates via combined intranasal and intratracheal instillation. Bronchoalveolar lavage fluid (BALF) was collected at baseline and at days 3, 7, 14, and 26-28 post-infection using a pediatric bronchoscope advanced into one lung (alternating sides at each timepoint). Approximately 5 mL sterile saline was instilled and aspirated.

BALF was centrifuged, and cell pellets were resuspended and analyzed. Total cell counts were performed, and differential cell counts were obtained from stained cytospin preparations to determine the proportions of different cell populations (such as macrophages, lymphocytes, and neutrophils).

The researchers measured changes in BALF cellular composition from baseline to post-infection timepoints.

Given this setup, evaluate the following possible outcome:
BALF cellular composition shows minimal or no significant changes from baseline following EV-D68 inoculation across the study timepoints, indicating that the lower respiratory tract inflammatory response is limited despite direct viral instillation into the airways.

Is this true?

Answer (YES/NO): YES